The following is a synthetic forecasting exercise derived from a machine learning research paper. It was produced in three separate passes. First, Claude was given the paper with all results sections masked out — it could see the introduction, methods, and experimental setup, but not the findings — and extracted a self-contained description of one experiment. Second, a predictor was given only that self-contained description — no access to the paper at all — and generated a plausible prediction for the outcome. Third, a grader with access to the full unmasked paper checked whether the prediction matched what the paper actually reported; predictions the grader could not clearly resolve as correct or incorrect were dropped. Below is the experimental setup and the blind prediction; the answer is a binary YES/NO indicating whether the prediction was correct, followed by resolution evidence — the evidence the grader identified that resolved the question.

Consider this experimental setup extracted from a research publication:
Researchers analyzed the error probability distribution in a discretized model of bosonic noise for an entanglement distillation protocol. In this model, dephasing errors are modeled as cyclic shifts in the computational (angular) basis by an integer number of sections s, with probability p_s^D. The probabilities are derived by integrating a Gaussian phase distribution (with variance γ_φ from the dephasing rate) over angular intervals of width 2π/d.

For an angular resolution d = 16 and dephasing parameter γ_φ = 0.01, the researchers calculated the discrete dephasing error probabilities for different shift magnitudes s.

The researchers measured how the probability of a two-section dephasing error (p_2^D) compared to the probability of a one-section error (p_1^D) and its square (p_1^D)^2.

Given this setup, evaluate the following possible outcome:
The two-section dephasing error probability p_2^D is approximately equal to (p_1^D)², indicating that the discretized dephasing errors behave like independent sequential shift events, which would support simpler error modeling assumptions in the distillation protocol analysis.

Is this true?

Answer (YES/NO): NO